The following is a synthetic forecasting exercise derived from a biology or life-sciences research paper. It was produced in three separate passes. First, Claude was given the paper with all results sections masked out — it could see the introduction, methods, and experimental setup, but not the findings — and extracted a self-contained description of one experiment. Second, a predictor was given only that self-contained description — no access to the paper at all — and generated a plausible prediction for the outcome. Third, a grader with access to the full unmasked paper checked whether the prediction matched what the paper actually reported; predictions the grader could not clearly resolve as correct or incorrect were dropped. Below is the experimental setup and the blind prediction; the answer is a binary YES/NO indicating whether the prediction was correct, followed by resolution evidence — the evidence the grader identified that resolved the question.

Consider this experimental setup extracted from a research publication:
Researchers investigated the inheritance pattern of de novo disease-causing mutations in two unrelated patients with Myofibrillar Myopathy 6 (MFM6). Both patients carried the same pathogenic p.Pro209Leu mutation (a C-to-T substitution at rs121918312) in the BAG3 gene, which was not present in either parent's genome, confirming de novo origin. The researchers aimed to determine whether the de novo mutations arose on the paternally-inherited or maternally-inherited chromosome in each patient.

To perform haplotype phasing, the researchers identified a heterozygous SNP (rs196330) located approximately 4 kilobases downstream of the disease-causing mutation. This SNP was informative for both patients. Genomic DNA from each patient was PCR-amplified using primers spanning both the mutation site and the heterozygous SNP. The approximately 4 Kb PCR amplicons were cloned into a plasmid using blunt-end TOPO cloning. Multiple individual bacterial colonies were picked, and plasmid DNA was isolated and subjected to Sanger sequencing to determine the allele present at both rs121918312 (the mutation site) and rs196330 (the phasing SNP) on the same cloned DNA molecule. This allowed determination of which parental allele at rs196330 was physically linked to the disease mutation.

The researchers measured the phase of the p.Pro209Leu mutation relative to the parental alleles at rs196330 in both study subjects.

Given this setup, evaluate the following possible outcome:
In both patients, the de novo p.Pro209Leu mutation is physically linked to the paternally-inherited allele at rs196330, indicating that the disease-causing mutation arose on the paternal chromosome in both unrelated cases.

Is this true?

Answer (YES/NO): NO